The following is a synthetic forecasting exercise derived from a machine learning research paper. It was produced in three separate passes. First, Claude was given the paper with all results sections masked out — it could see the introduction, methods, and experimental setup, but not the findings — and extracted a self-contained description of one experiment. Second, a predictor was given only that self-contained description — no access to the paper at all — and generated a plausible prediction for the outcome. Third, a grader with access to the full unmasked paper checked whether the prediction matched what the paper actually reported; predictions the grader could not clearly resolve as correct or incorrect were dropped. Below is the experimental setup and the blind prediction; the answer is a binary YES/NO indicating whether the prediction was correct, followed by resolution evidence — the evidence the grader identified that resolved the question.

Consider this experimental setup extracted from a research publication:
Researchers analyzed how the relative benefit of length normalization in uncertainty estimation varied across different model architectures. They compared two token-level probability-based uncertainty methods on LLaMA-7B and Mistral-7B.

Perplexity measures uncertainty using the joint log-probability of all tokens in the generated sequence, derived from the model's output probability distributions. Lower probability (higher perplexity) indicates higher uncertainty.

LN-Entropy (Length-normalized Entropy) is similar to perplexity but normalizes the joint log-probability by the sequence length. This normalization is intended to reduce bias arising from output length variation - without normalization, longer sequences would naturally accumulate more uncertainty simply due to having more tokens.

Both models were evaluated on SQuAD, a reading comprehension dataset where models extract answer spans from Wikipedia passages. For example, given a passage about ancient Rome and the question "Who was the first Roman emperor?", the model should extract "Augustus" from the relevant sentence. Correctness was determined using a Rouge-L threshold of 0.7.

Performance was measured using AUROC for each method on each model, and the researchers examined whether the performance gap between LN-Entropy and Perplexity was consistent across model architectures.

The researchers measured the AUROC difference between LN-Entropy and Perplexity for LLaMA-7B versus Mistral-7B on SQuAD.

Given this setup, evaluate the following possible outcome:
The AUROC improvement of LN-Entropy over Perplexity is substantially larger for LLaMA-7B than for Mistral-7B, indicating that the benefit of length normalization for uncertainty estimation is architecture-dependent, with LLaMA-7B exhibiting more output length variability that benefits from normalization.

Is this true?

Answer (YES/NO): YES